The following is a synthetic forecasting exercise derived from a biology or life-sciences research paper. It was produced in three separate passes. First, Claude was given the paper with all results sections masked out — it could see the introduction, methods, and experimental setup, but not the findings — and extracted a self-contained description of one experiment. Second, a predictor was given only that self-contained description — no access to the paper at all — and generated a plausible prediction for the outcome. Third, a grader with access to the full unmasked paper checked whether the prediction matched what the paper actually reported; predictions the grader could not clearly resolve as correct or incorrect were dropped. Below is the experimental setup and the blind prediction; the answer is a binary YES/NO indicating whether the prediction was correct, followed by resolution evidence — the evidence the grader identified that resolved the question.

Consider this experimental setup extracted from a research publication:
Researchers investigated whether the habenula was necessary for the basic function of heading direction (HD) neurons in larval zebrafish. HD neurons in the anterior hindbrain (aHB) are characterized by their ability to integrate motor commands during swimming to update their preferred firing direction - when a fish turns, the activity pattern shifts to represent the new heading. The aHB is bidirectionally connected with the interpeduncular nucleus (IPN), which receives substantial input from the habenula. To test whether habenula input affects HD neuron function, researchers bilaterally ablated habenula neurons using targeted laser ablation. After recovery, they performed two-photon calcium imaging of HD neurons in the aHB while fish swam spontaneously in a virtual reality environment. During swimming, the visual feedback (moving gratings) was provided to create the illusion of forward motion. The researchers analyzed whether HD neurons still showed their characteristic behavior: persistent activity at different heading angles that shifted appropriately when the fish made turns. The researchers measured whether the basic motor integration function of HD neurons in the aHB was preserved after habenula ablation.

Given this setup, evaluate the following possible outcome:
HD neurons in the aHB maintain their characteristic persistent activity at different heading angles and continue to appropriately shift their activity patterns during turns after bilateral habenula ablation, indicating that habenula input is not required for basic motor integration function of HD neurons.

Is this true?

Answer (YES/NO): YES